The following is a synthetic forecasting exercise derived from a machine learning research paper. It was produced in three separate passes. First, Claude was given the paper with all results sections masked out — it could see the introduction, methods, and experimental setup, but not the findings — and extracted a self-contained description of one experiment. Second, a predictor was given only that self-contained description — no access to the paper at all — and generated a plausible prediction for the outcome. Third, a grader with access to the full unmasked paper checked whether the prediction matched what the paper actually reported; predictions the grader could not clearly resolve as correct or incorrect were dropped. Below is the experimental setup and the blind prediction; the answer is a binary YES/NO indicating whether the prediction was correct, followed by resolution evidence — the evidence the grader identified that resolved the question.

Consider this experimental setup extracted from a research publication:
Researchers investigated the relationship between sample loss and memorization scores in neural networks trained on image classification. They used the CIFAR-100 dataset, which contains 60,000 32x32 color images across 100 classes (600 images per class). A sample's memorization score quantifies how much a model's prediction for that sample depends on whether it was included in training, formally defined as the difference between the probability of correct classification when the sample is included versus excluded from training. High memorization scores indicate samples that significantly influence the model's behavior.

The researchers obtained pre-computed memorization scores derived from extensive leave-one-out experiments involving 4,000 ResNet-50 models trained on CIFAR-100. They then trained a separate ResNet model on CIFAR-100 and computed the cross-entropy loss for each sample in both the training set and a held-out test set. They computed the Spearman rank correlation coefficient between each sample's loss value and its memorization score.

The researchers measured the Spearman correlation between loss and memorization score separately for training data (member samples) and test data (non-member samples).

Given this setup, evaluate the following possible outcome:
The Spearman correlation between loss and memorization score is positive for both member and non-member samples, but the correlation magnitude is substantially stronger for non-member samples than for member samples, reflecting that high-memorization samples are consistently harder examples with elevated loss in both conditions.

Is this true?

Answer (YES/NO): YES